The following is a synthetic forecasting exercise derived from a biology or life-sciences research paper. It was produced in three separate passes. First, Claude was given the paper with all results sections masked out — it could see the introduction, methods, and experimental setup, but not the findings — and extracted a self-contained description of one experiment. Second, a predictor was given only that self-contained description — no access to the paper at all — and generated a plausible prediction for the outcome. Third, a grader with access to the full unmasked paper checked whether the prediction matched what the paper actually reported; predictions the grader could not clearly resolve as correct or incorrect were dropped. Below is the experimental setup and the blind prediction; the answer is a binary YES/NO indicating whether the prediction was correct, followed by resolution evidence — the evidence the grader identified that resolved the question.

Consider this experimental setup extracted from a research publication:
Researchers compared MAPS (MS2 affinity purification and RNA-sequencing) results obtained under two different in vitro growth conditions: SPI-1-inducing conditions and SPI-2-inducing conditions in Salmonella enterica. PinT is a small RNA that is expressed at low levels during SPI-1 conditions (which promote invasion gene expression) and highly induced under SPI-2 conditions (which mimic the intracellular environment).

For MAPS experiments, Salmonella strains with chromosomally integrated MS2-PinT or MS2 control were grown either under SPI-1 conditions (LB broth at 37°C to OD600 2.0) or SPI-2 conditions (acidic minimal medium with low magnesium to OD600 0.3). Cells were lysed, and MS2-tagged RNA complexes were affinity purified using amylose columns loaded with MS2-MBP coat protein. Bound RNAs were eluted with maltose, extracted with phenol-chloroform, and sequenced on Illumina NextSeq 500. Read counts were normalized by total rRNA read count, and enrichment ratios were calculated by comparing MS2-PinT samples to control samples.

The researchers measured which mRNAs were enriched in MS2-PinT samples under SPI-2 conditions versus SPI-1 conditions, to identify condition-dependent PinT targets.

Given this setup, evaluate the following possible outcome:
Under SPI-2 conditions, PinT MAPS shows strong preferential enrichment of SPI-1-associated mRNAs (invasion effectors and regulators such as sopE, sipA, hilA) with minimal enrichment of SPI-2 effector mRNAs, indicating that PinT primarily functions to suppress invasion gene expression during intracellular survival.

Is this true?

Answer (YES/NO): NO